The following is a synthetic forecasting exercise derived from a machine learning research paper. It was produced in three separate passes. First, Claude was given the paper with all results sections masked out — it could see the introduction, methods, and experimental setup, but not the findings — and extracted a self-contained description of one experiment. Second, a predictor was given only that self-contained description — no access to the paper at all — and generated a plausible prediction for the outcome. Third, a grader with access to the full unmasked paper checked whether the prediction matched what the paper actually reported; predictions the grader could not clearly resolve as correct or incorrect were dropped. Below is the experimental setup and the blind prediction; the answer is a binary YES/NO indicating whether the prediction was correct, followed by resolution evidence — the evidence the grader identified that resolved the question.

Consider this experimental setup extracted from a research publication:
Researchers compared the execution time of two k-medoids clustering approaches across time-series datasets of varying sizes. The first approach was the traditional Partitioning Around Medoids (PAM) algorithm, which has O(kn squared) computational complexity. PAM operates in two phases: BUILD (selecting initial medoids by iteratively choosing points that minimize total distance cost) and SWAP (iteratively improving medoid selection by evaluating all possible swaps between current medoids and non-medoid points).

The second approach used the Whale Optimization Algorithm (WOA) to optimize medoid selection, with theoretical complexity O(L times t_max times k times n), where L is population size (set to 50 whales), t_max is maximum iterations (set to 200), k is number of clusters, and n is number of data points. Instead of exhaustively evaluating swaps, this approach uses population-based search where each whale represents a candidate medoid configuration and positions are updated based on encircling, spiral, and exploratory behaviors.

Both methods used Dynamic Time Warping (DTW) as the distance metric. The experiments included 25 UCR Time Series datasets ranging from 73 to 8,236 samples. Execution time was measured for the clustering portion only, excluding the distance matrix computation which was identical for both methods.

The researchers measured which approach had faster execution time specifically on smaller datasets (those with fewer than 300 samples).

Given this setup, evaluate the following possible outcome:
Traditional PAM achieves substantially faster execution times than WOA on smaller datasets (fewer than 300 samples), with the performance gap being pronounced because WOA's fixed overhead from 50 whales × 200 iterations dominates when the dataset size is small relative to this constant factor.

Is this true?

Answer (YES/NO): NO